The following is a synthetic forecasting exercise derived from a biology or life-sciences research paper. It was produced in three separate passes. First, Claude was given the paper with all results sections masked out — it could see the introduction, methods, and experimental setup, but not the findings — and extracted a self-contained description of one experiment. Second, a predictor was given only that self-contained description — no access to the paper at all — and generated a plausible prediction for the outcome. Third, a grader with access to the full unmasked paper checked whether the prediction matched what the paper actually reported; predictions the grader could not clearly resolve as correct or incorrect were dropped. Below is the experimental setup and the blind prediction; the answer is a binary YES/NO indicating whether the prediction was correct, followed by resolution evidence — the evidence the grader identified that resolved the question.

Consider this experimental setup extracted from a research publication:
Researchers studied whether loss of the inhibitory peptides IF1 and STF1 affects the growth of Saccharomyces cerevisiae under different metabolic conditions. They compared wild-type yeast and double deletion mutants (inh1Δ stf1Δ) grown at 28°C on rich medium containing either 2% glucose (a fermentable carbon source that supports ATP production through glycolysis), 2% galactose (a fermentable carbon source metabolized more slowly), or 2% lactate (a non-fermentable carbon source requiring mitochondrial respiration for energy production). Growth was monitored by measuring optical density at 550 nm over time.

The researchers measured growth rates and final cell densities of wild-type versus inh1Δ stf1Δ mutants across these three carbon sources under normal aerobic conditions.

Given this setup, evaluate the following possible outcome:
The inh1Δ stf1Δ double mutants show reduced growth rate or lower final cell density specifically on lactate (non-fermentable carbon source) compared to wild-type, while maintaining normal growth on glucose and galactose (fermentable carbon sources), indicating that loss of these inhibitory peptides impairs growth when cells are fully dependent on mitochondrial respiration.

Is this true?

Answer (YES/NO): NO